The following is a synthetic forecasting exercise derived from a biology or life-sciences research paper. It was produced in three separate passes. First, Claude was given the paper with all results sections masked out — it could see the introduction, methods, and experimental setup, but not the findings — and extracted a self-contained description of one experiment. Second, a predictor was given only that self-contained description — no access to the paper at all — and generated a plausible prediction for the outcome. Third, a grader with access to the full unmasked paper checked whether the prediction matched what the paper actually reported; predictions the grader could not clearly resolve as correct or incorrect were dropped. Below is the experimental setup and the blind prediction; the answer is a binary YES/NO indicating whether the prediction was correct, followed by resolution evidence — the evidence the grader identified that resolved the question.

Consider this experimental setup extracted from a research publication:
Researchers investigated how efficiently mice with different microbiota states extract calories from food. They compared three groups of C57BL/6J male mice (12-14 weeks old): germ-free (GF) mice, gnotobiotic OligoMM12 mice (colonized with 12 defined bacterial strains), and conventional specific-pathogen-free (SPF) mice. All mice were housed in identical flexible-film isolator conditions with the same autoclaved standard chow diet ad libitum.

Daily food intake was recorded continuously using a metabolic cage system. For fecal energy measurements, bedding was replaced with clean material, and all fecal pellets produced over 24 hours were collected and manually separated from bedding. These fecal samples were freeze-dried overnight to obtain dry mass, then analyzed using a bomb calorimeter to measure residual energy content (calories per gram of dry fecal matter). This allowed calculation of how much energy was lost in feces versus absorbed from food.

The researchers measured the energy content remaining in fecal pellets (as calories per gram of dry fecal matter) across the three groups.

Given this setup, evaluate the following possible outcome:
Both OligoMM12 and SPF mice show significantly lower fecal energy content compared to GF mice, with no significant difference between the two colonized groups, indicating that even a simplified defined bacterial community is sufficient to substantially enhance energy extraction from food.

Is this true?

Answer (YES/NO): NO